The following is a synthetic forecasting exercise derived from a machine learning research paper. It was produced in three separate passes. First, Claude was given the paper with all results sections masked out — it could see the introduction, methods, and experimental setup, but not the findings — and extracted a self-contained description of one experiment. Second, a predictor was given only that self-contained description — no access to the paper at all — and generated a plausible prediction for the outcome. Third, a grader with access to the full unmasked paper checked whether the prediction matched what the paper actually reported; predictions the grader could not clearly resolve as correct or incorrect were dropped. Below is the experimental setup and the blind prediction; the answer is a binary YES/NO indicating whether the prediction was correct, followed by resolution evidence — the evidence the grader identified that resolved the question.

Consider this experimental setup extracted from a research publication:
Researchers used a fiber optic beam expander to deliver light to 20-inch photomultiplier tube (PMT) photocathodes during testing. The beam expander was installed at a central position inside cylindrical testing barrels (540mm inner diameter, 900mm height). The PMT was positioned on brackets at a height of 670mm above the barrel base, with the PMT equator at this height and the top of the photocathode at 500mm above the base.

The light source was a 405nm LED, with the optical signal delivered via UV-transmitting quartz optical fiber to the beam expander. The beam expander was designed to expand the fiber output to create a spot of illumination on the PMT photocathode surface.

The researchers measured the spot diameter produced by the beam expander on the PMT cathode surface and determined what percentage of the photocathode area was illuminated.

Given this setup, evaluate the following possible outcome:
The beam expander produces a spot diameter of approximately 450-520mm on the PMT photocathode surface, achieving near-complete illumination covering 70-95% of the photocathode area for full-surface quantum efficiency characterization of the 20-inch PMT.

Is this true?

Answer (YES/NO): YES